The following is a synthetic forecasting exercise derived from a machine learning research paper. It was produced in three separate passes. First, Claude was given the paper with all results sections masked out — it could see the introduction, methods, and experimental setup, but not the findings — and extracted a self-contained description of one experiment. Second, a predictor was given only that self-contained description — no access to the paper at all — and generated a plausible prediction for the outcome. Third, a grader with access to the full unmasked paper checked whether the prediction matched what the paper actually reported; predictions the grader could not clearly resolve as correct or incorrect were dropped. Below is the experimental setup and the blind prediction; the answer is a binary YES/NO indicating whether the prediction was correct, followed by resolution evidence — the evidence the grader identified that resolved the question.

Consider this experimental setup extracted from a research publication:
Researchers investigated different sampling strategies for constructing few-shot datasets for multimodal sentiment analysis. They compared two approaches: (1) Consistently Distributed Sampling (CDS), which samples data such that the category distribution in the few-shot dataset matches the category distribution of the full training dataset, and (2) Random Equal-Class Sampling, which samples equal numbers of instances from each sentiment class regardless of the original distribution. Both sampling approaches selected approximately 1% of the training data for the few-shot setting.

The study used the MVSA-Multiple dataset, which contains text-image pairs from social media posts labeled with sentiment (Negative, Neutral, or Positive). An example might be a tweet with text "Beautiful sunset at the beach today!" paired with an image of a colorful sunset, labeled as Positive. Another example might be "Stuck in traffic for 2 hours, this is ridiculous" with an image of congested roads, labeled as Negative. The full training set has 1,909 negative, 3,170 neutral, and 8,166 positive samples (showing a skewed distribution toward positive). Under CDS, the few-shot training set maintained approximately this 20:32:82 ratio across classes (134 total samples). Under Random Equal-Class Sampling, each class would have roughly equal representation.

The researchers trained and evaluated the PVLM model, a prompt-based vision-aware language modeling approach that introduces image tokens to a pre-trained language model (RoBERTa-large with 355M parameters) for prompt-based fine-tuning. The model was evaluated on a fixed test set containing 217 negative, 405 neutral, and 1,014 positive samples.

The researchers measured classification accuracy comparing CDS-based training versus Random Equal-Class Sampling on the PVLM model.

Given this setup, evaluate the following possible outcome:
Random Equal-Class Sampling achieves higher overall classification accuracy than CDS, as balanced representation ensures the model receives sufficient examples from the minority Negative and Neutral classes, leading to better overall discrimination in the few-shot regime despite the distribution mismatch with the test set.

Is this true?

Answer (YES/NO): NO